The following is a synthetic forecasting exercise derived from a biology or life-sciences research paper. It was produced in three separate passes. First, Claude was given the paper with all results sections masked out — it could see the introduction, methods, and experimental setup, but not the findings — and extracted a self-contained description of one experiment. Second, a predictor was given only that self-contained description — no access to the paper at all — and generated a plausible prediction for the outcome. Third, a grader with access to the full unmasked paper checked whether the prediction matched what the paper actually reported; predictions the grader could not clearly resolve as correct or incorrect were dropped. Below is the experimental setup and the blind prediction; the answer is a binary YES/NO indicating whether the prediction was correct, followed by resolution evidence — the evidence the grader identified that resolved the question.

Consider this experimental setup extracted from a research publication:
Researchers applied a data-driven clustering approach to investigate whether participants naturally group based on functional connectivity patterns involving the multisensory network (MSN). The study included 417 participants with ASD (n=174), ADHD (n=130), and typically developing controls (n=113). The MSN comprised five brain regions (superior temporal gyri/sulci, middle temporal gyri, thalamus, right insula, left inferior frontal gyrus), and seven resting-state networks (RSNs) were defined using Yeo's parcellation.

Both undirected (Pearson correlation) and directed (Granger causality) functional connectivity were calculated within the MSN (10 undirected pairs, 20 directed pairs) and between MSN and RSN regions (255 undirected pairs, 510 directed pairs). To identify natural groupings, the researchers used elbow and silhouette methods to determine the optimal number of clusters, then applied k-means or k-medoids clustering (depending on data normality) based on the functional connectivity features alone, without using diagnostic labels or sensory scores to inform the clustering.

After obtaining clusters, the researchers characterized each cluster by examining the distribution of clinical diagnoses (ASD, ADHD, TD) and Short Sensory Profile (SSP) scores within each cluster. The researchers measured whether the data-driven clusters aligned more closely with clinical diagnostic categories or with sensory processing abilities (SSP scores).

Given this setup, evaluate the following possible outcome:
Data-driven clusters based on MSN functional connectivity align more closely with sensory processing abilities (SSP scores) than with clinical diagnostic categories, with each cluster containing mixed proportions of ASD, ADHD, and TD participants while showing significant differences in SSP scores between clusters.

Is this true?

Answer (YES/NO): YES